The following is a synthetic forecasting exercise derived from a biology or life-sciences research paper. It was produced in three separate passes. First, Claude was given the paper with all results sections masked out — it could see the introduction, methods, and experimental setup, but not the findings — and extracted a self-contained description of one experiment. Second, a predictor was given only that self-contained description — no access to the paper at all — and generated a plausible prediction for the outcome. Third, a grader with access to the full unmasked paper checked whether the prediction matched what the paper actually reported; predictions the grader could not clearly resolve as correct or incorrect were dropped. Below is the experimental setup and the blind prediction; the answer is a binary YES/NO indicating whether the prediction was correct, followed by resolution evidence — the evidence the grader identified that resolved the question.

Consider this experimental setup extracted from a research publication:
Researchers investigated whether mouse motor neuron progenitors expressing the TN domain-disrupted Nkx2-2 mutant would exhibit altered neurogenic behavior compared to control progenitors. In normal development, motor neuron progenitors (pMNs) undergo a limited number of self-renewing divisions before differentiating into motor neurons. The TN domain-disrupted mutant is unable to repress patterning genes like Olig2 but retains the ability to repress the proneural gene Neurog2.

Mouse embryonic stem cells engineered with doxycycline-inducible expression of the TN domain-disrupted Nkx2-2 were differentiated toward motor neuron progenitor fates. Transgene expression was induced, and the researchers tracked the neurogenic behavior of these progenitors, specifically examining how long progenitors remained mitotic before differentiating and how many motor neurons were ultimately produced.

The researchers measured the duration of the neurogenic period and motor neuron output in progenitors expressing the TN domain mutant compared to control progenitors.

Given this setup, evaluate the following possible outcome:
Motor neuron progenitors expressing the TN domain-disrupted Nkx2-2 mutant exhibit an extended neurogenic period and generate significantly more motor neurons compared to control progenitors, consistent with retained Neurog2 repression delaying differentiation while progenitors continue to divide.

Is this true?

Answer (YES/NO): NO